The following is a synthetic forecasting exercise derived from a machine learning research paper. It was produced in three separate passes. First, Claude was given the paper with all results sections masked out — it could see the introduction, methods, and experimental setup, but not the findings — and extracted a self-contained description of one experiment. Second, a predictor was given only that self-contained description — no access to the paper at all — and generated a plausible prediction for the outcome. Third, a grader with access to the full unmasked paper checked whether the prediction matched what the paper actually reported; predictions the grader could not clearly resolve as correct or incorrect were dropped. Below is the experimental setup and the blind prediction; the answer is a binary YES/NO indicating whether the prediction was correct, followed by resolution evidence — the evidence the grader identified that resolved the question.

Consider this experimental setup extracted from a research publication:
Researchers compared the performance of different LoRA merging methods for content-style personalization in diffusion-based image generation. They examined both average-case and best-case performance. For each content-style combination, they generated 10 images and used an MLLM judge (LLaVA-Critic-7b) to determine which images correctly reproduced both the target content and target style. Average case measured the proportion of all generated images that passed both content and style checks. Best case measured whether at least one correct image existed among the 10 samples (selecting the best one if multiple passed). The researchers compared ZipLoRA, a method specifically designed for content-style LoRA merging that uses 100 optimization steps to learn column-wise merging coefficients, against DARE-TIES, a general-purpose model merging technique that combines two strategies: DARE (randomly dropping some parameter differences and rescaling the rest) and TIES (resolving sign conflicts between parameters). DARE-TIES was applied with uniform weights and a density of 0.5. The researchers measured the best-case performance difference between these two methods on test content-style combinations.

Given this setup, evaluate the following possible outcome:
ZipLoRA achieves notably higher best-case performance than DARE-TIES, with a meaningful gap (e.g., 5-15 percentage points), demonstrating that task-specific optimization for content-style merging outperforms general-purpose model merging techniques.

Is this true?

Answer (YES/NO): NO